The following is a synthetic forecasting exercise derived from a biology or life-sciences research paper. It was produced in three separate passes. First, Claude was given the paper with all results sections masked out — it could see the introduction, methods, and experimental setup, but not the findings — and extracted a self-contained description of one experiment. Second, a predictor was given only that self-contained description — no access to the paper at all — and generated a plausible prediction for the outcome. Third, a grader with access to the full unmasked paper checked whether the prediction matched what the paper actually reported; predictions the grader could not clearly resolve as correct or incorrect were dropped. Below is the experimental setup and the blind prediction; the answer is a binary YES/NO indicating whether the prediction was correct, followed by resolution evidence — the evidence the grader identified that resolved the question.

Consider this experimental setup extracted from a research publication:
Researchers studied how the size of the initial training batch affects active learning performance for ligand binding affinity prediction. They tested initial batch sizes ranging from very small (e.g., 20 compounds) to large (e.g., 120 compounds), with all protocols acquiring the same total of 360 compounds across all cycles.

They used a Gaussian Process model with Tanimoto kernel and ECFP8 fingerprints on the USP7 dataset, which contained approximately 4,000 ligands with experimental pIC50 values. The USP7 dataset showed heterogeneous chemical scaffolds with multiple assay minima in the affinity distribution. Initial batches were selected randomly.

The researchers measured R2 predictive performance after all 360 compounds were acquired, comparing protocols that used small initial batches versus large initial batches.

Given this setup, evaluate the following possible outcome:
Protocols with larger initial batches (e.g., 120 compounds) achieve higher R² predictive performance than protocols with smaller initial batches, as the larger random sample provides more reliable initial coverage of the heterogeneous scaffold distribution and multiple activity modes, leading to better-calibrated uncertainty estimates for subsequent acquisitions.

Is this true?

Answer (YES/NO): YES